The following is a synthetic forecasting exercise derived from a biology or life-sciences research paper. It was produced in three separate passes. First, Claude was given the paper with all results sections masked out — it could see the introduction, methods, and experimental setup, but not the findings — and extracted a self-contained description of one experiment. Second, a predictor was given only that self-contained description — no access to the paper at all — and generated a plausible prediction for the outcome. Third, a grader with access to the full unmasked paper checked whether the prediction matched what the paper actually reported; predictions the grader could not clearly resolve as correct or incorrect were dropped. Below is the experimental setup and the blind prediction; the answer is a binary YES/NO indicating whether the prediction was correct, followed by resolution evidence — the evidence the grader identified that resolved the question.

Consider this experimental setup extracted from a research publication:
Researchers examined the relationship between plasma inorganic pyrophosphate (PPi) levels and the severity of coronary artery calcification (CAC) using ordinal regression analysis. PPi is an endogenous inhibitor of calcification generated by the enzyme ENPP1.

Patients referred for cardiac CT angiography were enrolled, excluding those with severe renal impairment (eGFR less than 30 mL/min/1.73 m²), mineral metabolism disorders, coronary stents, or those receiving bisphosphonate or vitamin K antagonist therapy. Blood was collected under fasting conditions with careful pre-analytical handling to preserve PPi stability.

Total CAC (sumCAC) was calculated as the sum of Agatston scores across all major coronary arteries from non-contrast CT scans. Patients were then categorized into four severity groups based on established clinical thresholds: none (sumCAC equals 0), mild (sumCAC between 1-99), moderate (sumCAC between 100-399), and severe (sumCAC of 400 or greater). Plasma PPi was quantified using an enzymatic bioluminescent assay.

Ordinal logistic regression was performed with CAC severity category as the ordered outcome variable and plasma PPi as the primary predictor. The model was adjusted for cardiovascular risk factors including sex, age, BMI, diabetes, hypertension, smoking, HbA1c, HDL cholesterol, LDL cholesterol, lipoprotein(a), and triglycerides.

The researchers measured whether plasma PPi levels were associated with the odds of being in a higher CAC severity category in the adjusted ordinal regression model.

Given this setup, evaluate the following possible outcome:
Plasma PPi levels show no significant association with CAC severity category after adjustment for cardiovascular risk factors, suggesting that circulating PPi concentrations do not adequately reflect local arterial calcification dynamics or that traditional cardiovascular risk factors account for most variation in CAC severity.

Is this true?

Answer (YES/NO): YES